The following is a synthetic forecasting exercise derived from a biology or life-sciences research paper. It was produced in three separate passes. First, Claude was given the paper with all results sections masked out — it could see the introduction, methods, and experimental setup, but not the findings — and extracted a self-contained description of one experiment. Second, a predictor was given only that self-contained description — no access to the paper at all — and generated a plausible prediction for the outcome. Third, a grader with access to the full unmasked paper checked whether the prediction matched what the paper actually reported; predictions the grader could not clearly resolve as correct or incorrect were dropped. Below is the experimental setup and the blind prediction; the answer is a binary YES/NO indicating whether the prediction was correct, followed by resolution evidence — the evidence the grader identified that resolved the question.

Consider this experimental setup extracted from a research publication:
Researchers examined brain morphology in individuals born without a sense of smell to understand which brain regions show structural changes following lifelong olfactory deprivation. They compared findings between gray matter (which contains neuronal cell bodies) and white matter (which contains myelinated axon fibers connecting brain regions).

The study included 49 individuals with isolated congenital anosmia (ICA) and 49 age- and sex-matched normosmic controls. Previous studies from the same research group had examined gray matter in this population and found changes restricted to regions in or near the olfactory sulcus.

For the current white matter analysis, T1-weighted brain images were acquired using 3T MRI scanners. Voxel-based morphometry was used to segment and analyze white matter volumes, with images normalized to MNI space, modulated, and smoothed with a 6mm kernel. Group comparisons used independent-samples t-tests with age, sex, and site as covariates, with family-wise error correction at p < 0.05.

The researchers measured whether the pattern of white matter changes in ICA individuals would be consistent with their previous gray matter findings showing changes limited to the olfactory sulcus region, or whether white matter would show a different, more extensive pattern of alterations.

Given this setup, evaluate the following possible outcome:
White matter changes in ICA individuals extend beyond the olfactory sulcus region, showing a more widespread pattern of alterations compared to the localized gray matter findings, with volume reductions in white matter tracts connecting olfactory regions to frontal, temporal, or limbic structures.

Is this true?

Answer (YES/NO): NO